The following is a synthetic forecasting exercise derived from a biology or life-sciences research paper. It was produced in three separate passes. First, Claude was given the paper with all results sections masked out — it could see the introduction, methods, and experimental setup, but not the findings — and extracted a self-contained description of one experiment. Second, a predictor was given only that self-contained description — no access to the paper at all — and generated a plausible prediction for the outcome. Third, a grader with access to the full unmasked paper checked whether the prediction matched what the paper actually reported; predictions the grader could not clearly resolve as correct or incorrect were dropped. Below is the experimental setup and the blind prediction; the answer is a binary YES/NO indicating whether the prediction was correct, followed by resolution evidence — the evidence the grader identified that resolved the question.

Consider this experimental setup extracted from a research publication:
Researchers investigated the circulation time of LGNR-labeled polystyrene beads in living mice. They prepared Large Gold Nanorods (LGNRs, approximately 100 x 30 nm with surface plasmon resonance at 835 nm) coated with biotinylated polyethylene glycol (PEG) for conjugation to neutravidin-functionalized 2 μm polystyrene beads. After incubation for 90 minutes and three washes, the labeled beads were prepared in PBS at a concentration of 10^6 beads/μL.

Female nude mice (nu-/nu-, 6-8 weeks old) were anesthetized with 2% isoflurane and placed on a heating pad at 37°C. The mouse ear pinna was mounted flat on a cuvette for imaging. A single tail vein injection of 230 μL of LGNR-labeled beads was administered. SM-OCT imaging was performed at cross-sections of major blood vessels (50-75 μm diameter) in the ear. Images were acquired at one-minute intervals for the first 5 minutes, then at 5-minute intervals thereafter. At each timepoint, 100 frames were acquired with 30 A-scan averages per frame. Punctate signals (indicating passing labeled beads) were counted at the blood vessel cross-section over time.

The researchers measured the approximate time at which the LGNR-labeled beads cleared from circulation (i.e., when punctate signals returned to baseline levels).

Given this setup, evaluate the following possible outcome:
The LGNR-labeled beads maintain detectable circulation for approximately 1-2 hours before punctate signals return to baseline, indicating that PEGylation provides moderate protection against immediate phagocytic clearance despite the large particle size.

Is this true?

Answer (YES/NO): NO